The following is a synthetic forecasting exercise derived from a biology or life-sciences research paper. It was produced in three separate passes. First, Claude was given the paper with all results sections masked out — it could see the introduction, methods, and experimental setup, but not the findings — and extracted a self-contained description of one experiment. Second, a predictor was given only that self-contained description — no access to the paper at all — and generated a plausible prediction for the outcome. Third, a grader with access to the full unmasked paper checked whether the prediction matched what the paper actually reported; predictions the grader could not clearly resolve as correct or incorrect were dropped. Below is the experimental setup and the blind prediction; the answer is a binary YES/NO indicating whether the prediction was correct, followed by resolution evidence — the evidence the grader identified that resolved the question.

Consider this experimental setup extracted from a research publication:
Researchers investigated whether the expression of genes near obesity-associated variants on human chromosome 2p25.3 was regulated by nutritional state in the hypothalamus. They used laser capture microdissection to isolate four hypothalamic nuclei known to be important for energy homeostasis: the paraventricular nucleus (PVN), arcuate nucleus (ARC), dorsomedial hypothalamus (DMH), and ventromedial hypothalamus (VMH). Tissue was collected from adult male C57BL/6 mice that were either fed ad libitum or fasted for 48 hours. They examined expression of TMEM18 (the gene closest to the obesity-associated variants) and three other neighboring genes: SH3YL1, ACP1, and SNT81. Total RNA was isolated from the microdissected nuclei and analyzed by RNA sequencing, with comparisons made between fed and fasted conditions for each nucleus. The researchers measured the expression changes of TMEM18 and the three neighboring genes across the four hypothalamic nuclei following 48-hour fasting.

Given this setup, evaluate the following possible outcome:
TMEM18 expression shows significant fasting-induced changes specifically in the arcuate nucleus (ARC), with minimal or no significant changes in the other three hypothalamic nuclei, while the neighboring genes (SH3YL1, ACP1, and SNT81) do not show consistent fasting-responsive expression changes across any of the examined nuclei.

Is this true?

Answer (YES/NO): NO